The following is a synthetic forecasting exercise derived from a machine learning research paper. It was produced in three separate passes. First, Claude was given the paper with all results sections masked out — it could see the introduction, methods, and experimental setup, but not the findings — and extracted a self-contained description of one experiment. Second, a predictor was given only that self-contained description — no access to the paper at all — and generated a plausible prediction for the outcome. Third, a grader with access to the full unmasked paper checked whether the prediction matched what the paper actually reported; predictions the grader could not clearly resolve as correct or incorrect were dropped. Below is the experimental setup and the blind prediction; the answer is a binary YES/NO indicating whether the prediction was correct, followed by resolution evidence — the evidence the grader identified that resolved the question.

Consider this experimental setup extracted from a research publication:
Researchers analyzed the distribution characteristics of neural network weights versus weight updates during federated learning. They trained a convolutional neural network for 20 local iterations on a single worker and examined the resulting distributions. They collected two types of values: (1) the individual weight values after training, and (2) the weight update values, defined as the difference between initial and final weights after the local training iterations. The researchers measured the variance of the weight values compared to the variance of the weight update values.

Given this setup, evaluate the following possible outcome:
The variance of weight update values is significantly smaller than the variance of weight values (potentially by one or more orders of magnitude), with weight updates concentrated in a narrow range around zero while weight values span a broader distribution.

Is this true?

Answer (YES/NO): YES